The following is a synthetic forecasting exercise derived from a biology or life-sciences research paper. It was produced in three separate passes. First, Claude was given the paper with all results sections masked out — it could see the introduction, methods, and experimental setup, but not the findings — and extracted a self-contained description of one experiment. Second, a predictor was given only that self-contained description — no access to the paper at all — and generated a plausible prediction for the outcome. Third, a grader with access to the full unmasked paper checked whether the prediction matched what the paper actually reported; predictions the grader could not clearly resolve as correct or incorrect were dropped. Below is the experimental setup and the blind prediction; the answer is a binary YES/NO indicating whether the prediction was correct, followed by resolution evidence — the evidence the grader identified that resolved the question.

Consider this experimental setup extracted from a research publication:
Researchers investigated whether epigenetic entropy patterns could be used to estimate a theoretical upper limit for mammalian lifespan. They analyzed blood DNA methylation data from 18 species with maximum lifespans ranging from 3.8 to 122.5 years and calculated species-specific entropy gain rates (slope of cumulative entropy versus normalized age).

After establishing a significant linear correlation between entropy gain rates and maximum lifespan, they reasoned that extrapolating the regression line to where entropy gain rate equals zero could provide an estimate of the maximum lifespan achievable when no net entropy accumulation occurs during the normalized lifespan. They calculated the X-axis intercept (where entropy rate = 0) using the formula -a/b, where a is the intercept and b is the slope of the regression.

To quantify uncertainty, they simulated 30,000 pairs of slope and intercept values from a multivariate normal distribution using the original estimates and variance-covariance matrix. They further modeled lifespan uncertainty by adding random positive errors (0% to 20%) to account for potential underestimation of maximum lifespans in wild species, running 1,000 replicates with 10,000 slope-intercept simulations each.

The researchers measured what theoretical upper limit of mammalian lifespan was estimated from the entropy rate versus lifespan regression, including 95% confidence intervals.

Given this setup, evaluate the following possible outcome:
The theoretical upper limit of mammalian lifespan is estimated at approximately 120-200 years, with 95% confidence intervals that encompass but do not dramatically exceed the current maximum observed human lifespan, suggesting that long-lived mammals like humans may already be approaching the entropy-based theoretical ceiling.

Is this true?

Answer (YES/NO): YES